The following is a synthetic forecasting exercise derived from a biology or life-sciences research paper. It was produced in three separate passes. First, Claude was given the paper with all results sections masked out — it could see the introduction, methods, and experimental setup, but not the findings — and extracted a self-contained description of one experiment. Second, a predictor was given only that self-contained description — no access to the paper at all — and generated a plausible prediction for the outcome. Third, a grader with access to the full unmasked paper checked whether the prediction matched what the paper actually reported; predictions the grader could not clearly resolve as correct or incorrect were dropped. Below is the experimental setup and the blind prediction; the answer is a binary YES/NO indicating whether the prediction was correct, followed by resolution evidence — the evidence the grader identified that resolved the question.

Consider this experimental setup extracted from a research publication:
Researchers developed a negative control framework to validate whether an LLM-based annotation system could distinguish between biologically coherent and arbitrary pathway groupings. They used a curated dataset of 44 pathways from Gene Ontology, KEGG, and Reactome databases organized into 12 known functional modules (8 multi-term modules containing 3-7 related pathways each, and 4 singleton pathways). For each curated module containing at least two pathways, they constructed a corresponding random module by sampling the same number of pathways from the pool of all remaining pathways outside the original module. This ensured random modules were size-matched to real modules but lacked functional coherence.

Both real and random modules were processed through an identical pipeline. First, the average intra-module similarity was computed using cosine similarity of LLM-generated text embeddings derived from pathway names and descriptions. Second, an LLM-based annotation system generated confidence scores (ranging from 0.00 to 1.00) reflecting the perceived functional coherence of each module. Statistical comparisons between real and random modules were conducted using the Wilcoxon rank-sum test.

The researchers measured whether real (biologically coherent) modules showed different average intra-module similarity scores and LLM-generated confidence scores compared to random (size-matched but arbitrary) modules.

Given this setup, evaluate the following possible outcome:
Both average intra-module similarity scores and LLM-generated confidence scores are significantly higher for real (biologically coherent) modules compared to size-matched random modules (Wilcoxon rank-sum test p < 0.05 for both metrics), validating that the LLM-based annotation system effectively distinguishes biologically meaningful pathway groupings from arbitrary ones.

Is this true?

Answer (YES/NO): NO